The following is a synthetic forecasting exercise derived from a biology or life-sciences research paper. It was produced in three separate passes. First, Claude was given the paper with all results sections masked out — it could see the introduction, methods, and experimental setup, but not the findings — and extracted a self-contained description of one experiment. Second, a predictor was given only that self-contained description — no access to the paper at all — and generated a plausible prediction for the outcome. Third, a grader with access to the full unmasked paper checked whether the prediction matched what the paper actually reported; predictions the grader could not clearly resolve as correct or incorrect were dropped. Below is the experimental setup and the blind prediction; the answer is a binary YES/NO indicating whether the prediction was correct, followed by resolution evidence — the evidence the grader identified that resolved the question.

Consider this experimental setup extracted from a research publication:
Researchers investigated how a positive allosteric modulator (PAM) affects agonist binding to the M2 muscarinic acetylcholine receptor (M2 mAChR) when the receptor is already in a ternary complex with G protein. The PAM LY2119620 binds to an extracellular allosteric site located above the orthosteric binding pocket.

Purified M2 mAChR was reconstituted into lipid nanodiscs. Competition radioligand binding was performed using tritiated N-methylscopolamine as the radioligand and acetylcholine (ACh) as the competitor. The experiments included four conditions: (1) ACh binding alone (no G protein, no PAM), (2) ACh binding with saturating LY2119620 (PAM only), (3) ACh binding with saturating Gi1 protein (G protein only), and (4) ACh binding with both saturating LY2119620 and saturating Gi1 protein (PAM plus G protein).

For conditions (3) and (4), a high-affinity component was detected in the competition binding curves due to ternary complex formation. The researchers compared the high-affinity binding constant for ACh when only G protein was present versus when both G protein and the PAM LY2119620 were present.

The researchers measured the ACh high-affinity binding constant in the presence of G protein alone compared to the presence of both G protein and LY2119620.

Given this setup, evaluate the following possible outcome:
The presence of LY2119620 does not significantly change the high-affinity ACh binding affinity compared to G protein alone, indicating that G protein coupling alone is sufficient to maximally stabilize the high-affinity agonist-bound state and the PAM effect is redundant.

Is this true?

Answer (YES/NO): YES